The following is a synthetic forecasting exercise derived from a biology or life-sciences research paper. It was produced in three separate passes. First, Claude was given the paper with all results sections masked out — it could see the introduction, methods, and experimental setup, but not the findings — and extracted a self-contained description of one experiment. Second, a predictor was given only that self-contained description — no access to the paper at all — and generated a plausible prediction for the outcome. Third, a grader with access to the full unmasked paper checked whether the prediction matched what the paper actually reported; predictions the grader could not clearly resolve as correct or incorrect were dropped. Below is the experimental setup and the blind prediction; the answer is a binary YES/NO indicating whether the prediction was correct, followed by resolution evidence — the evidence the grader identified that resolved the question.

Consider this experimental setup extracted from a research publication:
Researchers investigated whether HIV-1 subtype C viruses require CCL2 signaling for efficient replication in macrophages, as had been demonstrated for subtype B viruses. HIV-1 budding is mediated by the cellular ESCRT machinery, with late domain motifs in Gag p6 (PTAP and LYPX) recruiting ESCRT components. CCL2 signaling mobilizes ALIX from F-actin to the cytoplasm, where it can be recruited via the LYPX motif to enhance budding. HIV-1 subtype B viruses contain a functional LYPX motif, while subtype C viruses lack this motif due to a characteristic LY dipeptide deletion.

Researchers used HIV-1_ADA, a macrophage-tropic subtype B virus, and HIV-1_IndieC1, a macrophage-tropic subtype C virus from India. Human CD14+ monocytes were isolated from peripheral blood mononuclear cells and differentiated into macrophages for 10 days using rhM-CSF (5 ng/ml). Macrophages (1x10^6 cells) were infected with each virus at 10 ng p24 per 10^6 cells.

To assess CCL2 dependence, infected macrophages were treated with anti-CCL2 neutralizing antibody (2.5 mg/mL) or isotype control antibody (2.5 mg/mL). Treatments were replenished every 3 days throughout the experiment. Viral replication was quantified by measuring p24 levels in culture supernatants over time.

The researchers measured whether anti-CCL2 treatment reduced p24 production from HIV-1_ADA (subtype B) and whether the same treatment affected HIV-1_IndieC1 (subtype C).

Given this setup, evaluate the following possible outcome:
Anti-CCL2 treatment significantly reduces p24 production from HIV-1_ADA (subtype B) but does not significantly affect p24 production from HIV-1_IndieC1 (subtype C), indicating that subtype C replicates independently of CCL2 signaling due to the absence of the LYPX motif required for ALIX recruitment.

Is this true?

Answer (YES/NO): YES